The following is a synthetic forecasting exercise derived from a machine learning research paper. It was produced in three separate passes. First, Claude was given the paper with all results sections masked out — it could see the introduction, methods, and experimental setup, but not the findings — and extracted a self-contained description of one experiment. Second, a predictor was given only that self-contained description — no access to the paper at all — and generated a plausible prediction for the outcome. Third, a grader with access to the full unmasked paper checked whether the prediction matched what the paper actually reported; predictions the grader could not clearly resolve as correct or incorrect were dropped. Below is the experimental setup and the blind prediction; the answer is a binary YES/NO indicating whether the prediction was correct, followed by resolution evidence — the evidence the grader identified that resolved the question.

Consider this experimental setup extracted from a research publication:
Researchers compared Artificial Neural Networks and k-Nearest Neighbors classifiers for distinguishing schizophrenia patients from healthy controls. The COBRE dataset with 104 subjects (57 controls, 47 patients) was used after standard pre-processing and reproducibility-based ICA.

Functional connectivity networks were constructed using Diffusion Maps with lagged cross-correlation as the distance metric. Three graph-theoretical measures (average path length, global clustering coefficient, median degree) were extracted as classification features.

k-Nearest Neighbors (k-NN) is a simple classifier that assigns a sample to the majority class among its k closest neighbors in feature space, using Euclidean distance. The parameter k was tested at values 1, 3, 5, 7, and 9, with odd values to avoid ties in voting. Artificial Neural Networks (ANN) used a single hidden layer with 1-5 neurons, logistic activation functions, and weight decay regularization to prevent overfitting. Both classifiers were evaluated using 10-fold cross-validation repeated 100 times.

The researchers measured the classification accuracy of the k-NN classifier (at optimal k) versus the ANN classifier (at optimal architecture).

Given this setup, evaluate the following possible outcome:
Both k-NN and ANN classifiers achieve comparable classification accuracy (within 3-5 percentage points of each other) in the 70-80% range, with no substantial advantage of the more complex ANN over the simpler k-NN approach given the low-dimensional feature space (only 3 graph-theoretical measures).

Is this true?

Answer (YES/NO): YES